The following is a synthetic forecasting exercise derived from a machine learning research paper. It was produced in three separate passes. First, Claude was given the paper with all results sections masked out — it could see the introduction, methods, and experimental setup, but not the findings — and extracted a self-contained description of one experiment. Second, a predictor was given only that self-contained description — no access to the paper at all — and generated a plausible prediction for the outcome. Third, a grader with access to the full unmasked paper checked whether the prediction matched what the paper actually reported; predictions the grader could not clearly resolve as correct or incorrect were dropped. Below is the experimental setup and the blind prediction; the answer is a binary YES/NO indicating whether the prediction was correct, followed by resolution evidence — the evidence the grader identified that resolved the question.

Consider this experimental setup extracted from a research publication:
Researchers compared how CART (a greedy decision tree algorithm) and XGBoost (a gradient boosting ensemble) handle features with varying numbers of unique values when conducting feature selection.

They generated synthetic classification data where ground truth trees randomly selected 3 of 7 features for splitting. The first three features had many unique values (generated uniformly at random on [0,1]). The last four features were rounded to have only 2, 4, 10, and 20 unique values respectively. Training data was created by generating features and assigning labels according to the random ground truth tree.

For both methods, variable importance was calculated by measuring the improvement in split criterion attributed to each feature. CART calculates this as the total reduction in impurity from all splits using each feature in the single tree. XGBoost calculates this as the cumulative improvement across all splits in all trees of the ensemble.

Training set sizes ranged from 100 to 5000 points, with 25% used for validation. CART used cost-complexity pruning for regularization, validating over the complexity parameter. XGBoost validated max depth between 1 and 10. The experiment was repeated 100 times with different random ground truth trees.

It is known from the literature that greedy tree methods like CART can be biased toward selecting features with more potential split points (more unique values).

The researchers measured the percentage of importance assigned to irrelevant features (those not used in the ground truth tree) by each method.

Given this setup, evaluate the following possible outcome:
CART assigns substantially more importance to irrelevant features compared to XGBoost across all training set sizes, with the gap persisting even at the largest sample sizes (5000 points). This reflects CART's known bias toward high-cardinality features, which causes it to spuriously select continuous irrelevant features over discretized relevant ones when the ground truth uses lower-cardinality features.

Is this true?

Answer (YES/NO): NO